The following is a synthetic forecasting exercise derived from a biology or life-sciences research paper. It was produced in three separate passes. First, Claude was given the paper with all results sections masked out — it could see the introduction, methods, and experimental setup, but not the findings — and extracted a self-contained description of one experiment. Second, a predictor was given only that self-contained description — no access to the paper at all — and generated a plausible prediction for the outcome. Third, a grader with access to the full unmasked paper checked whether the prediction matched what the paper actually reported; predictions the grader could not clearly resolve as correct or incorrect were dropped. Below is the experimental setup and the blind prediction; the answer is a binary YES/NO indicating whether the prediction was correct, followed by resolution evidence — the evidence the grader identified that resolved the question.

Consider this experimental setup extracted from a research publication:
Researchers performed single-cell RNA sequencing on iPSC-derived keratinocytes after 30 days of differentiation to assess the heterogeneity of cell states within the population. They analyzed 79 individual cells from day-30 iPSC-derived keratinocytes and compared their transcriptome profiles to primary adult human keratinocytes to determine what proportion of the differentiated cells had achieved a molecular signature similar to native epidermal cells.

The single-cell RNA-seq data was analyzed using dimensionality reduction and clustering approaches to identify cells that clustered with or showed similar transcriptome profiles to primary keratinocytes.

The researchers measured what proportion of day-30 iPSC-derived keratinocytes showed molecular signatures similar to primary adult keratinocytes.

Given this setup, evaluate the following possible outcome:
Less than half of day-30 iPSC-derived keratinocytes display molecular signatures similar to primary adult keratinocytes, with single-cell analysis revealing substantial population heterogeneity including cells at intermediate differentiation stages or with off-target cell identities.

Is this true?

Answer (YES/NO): YES